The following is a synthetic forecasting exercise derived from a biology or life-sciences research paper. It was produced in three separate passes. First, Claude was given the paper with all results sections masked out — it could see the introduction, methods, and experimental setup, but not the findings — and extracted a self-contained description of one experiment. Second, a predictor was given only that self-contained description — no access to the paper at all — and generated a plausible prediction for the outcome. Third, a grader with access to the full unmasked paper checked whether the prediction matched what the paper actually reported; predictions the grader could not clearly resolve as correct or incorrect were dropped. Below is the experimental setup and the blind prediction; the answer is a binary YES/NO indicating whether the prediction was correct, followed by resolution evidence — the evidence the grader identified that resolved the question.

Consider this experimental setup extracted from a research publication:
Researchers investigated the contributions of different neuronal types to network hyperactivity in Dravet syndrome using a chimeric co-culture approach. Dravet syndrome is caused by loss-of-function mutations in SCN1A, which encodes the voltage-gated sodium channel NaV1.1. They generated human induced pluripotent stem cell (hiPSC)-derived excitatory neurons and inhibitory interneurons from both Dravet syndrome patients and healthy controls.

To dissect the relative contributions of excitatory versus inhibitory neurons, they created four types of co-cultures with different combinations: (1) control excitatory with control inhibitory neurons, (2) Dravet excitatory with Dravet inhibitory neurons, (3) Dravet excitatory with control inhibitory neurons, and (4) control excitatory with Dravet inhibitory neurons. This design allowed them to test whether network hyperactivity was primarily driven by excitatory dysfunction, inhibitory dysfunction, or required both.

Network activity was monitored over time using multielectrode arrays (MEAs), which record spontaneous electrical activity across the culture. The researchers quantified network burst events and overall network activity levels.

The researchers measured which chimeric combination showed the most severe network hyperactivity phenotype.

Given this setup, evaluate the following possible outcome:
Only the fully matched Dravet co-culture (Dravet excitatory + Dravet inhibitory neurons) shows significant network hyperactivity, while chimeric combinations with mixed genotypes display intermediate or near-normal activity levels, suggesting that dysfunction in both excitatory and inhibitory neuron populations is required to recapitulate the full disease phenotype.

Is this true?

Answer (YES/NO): NO